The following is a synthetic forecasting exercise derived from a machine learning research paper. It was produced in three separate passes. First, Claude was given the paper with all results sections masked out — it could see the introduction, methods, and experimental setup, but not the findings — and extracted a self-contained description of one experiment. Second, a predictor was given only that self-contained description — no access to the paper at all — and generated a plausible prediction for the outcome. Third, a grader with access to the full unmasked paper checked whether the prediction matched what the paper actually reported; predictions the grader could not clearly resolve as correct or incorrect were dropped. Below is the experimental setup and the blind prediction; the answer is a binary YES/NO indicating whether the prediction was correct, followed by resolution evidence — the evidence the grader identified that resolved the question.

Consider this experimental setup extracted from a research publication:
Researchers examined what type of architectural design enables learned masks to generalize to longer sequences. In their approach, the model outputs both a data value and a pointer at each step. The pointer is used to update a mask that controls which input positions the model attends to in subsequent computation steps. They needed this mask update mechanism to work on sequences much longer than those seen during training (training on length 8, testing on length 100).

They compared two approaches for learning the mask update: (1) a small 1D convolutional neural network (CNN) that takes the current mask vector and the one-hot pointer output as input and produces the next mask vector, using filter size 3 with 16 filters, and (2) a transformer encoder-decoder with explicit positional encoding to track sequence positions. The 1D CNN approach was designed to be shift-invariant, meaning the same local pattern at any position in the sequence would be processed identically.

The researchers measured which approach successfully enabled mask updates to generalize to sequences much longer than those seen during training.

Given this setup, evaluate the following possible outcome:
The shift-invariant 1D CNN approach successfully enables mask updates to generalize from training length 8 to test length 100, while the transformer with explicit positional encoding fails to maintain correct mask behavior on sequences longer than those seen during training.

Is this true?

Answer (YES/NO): YES